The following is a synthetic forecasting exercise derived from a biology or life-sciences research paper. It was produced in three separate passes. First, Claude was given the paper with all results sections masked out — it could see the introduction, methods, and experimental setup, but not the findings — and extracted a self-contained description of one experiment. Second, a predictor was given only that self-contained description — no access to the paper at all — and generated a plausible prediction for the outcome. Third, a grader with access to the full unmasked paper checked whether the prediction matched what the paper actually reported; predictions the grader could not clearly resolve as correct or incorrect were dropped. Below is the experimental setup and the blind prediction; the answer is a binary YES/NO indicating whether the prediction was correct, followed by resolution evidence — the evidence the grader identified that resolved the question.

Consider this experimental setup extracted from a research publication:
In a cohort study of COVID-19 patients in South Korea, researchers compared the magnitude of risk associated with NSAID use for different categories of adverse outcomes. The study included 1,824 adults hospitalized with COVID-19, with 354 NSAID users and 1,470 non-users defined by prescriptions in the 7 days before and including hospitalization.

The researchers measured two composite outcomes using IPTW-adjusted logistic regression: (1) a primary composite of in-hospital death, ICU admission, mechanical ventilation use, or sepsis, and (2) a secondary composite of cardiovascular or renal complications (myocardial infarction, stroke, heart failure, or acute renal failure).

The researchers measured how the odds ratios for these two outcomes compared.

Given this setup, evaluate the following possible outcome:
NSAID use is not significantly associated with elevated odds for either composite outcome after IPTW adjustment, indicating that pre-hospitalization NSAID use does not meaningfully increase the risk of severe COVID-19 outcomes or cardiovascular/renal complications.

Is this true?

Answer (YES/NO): NO